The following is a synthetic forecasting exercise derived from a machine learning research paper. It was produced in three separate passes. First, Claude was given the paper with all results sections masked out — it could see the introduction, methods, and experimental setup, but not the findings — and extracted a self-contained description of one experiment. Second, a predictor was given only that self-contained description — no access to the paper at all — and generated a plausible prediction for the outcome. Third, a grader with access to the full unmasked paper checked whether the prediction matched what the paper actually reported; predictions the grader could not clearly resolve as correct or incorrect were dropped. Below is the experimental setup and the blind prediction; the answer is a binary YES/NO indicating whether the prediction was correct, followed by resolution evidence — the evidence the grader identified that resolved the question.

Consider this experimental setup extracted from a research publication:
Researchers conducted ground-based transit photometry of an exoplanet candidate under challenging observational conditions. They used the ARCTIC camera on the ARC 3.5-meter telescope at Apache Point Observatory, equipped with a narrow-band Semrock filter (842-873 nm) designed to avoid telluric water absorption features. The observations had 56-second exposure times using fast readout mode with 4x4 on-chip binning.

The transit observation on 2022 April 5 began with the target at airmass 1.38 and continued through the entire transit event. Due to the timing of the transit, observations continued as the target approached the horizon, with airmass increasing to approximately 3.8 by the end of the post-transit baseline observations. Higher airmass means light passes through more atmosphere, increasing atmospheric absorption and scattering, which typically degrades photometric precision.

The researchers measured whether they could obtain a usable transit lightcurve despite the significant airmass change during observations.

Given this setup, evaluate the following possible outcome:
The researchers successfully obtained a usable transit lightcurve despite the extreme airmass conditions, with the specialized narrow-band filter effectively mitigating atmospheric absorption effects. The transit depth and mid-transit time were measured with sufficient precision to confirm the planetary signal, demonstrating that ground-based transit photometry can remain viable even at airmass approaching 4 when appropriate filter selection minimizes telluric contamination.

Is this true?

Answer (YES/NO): YES